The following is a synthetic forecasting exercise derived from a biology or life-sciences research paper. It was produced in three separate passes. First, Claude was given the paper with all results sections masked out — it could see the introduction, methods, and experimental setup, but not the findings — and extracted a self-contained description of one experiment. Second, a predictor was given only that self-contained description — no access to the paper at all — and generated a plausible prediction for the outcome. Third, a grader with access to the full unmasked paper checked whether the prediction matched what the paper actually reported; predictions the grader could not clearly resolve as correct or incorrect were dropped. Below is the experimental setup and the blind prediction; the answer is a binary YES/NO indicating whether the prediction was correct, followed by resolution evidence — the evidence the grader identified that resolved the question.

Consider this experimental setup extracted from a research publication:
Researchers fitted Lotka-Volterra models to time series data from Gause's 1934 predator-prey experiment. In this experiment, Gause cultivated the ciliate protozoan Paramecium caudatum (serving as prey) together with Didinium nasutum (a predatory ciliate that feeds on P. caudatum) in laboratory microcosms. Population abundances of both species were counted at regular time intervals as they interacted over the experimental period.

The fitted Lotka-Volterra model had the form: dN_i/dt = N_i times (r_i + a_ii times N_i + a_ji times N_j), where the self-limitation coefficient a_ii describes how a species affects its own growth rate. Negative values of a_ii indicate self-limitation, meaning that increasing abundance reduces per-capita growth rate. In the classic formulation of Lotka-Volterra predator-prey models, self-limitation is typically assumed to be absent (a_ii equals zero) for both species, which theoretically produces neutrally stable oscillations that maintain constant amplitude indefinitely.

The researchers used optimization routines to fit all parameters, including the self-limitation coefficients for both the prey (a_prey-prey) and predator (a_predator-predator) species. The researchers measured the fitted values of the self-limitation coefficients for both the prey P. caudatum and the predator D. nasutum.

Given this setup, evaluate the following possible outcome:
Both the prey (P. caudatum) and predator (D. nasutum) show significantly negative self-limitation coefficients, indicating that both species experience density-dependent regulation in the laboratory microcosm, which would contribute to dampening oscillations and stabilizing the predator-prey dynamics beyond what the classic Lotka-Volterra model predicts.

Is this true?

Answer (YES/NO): NO